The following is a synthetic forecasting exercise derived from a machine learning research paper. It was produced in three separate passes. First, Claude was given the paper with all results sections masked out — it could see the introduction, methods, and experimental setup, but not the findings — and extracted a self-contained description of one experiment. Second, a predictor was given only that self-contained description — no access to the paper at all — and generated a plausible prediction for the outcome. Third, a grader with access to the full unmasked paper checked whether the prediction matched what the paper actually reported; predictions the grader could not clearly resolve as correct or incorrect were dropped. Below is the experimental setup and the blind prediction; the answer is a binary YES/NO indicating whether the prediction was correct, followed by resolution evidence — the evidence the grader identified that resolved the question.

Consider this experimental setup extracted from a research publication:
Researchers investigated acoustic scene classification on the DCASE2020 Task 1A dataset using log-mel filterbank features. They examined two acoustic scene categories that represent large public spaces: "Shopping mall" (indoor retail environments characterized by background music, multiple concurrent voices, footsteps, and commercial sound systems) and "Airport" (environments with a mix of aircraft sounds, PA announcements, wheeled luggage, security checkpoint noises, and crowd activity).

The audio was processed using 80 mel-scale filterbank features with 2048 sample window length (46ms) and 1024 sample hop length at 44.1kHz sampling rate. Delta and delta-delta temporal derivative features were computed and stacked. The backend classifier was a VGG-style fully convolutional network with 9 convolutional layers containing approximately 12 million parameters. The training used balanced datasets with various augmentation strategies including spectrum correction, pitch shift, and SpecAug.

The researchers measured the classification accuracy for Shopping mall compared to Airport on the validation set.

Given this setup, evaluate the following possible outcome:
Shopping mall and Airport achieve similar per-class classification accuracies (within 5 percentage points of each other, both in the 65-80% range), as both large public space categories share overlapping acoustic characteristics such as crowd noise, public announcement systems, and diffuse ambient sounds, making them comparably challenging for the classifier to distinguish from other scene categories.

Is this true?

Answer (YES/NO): NO